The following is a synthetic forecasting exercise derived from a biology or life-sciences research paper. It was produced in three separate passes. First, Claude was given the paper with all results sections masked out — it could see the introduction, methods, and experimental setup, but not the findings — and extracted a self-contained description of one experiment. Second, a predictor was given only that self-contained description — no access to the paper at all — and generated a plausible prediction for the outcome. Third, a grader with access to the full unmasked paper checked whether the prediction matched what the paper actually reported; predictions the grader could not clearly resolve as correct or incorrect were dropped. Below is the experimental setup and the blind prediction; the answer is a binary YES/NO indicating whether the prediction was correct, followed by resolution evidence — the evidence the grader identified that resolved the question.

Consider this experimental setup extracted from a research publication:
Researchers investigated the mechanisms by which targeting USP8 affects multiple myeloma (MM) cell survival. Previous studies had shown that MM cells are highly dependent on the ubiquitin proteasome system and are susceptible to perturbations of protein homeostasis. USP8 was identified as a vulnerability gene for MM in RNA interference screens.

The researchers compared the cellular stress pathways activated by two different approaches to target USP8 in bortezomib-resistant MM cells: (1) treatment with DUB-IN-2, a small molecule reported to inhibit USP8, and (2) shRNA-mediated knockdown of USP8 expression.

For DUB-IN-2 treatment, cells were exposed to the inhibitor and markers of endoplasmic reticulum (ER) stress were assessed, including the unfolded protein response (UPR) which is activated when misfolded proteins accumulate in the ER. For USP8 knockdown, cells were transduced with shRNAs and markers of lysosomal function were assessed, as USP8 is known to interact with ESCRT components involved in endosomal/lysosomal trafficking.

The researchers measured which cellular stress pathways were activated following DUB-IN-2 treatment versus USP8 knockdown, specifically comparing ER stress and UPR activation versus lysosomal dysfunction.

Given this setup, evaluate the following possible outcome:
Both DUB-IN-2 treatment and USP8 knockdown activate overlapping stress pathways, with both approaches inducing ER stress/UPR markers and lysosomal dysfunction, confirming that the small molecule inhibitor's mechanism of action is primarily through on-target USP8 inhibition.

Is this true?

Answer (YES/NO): NO